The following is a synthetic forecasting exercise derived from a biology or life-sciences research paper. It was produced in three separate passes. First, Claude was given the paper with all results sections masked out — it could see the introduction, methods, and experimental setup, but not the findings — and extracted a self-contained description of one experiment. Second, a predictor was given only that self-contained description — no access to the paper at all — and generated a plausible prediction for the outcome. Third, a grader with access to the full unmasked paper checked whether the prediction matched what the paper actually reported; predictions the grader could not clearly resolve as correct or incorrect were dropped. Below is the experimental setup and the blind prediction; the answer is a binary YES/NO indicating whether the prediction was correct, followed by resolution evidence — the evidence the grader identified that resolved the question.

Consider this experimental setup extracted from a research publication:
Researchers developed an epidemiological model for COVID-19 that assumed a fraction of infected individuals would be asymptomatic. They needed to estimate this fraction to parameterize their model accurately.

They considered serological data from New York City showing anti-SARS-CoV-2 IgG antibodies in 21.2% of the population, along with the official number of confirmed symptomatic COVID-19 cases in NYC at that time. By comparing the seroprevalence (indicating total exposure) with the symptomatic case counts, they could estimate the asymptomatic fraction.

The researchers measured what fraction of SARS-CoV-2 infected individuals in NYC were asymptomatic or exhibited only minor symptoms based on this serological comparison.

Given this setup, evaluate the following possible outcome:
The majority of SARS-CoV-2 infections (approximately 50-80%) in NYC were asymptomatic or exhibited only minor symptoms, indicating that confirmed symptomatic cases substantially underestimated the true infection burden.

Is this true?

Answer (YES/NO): NO